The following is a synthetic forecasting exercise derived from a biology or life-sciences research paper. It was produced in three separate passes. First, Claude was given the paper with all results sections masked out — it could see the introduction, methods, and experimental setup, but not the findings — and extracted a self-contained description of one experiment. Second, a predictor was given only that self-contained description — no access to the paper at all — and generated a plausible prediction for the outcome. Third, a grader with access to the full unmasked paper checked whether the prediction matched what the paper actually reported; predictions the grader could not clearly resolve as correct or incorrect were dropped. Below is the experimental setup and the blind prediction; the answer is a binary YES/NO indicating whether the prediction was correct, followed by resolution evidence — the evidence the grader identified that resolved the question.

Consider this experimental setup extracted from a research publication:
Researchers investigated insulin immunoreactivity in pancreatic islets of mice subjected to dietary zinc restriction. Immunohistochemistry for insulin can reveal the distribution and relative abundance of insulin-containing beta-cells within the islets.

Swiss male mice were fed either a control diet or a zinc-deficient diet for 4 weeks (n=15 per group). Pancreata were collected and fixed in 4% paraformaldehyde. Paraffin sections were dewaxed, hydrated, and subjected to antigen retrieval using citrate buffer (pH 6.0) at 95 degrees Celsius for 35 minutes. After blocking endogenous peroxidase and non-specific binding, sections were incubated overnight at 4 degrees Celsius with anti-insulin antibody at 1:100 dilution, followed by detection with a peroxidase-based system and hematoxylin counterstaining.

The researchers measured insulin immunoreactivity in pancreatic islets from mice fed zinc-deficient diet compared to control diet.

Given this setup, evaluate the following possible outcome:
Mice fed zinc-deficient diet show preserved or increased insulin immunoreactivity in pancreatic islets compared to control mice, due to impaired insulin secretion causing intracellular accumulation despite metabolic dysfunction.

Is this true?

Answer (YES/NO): YES